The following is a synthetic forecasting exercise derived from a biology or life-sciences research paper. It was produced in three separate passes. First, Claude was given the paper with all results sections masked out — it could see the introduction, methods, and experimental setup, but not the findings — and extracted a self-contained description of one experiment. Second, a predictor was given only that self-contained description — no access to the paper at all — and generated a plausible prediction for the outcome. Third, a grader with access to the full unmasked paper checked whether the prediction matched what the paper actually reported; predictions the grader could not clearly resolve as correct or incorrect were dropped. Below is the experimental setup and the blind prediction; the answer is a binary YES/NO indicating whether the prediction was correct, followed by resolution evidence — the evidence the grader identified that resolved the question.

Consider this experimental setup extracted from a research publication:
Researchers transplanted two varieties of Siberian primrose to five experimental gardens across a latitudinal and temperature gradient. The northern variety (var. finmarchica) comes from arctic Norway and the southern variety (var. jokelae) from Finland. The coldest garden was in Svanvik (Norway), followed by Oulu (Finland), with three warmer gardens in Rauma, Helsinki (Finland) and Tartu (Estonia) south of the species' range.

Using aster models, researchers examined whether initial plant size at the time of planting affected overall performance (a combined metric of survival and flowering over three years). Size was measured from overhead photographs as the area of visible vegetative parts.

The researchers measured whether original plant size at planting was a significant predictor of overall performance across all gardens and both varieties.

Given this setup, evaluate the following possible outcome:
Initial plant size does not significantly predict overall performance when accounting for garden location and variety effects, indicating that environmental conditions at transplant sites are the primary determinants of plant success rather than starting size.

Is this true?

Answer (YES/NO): NO